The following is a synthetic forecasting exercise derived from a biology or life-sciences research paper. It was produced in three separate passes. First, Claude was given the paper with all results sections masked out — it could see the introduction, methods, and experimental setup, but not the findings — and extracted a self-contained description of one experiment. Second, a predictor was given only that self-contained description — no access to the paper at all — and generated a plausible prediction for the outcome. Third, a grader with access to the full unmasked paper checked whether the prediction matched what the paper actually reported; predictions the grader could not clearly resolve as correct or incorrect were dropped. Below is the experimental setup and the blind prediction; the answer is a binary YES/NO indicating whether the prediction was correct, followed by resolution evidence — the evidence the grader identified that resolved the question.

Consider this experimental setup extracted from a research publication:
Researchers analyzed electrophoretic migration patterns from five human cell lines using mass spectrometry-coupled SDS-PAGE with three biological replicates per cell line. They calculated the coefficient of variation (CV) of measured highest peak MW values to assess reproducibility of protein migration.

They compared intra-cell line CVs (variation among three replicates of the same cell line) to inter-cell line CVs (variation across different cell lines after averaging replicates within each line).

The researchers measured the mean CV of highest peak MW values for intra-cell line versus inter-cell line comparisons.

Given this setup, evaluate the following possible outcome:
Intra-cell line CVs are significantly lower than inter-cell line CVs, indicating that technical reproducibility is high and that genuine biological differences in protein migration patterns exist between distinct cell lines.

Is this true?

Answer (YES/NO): NO